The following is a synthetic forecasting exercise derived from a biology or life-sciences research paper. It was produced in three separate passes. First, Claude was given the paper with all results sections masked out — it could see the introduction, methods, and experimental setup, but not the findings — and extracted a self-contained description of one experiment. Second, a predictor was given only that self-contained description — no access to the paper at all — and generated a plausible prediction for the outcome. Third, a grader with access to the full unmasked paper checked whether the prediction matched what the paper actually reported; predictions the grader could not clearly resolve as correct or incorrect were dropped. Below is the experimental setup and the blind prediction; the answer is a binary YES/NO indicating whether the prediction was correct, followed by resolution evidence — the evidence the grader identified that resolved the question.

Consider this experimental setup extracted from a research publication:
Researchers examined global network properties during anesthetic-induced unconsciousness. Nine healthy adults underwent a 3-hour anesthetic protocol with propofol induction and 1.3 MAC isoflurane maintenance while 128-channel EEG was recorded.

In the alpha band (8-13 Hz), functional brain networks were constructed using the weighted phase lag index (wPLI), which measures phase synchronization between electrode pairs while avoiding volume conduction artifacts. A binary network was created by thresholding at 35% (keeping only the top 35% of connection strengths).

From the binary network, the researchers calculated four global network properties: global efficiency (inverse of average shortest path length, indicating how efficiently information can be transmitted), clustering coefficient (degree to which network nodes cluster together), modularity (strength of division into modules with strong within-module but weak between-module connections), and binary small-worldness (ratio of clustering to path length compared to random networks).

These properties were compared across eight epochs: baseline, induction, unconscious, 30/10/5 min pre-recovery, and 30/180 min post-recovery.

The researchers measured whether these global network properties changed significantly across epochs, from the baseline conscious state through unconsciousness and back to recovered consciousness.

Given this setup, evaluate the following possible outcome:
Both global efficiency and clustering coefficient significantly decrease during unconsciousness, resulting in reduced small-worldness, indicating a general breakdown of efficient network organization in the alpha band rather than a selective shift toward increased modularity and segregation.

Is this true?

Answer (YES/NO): NO